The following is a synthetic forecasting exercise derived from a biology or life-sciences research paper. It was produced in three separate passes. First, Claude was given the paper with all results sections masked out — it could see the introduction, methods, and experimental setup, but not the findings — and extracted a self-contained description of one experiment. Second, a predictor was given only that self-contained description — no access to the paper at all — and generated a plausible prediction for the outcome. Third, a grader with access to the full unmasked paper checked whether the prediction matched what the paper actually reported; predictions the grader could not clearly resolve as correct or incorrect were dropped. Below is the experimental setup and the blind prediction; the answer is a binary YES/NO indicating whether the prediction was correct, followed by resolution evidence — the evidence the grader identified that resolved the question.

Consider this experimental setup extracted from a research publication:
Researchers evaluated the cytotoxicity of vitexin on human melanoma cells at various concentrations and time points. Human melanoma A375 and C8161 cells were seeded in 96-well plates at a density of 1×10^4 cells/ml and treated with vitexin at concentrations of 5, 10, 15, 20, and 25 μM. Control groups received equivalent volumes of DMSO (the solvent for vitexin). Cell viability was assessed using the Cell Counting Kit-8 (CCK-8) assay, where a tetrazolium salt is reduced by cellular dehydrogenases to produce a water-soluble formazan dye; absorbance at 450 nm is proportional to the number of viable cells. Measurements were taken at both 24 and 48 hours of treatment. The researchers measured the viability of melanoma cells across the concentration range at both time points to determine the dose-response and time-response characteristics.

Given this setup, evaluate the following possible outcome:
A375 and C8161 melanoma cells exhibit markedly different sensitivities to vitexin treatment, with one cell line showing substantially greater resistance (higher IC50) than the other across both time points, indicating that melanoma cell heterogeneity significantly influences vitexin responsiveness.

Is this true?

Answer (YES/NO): NO